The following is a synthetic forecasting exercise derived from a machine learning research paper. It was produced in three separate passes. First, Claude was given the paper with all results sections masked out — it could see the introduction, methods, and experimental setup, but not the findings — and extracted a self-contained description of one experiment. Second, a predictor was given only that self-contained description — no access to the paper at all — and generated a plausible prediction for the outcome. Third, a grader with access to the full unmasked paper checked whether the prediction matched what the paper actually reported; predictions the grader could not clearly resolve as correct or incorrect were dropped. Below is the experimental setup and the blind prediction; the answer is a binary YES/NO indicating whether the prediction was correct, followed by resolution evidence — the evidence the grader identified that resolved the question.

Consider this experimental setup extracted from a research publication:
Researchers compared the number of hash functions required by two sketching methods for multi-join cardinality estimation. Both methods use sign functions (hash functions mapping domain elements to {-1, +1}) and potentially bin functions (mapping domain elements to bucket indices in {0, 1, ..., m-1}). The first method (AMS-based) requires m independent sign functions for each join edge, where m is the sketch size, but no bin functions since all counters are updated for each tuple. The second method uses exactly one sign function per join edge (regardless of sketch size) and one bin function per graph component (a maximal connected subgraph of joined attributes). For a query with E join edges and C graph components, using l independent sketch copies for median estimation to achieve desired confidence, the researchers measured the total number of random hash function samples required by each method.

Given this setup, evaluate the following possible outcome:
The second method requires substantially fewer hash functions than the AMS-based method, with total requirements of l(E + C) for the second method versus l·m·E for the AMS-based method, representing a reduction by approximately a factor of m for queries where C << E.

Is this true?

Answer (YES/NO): YES